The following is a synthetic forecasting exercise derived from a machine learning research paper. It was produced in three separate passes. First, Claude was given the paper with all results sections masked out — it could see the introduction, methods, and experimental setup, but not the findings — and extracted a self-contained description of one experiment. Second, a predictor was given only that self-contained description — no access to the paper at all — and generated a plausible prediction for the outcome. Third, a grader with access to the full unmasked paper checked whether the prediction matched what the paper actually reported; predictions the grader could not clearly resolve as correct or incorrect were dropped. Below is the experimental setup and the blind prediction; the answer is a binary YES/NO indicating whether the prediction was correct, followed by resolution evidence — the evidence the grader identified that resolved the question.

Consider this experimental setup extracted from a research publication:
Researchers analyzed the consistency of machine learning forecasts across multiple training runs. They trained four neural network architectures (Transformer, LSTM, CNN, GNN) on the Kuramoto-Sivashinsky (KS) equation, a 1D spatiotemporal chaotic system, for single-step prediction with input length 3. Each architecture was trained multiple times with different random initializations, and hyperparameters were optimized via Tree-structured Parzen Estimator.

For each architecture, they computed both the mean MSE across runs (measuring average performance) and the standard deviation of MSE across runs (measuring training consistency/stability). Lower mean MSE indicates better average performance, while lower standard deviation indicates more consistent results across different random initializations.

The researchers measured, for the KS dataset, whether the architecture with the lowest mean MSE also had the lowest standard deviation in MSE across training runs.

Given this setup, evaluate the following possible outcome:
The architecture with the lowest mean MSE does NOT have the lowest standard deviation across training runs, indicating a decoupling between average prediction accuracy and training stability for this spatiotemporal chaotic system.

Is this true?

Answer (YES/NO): YES